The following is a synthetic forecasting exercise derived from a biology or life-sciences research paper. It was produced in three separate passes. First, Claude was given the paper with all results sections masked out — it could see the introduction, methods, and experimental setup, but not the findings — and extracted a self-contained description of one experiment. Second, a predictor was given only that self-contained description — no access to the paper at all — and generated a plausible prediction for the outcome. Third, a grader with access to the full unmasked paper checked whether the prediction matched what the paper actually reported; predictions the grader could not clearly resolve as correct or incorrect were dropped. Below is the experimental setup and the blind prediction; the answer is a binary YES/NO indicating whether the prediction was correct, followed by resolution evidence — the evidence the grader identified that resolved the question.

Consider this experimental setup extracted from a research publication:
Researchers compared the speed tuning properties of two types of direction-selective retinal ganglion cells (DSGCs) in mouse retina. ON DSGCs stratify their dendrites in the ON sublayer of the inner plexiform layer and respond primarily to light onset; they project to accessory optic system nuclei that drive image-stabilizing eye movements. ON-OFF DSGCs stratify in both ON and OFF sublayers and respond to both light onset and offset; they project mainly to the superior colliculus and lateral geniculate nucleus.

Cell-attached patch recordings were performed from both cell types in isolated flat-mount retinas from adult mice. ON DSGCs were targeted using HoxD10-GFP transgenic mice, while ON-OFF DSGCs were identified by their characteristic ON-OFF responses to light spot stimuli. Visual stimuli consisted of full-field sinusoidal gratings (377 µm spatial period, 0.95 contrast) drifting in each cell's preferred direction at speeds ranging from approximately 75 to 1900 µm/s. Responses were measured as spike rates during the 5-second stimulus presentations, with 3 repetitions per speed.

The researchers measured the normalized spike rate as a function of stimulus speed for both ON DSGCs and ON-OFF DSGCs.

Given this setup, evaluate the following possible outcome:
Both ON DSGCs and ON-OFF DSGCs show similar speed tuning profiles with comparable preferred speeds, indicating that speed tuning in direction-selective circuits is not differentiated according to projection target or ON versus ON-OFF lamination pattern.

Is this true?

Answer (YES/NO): NO